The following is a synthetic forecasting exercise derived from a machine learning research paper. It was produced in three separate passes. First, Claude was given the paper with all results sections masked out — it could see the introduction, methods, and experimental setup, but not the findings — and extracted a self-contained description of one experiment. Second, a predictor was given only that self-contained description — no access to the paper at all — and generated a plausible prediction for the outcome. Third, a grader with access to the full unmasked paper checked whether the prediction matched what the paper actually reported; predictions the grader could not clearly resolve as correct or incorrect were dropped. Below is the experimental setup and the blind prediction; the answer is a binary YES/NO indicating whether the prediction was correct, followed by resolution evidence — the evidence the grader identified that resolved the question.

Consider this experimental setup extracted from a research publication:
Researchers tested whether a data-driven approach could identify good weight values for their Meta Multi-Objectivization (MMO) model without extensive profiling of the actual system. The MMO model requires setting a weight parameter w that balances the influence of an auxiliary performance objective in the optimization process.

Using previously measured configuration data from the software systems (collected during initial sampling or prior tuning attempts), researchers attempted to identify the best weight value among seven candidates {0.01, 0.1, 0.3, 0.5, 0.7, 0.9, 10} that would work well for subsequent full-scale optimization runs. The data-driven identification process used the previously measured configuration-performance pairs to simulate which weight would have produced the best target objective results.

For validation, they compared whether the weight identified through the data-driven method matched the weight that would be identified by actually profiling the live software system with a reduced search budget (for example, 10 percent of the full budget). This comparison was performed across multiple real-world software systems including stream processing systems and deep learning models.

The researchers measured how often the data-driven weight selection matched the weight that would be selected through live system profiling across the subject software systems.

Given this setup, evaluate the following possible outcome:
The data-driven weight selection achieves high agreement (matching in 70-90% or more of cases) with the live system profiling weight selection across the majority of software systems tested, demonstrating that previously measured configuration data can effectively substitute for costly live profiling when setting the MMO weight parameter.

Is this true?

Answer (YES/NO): YES